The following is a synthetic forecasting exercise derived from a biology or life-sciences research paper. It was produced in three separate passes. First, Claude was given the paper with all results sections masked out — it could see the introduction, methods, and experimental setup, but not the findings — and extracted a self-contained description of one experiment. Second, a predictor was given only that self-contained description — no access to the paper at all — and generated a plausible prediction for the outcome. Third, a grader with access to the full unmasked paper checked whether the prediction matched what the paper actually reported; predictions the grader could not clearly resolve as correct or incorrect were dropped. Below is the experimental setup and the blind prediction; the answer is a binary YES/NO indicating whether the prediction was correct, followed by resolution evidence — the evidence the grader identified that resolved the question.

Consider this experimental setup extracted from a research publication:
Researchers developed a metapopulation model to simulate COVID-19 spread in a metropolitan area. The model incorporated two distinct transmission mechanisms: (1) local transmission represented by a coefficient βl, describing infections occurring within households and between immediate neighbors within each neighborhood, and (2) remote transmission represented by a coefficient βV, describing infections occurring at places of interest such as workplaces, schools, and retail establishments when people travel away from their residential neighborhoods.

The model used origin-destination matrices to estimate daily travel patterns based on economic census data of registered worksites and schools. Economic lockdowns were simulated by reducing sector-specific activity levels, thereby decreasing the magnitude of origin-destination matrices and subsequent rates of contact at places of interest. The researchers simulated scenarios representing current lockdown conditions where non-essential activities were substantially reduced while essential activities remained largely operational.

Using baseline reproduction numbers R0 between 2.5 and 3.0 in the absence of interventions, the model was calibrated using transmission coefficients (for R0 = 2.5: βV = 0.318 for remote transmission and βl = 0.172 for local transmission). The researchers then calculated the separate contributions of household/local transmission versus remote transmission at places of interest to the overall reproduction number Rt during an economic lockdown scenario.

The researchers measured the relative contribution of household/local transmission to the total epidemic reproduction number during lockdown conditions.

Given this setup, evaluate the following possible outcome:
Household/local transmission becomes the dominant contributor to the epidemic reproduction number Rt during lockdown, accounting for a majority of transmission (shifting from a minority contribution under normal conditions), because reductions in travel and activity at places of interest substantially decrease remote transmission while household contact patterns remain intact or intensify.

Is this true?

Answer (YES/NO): YES